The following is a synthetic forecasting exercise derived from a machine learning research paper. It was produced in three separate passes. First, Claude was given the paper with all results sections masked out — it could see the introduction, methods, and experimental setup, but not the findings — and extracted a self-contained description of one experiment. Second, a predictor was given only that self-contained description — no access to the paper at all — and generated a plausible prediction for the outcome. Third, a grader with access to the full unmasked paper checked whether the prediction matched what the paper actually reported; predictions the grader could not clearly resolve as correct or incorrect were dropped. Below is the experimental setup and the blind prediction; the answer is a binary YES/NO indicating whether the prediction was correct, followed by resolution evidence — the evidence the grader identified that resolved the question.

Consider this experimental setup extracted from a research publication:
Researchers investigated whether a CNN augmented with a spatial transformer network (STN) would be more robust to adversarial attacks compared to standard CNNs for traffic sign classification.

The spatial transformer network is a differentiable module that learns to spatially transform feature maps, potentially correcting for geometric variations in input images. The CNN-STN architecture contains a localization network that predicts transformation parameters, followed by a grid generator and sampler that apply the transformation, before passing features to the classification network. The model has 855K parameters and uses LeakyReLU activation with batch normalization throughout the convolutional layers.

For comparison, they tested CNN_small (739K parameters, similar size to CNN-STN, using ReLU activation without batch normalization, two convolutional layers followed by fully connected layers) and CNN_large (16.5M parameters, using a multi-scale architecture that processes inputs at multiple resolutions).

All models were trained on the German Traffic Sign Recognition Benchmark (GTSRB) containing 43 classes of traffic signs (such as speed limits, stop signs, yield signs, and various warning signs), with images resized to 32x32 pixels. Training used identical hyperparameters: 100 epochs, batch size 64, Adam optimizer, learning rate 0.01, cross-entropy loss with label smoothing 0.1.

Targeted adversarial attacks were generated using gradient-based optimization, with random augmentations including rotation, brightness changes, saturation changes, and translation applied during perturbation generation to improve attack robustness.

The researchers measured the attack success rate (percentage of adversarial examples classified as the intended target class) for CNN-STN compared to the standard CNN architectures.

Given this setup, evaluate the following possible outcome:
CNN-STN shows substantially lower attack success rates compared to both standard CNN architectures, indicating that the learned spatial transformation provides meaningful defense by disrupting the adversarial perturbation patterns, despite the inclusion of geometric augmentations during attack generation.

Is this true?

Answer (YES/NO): NO